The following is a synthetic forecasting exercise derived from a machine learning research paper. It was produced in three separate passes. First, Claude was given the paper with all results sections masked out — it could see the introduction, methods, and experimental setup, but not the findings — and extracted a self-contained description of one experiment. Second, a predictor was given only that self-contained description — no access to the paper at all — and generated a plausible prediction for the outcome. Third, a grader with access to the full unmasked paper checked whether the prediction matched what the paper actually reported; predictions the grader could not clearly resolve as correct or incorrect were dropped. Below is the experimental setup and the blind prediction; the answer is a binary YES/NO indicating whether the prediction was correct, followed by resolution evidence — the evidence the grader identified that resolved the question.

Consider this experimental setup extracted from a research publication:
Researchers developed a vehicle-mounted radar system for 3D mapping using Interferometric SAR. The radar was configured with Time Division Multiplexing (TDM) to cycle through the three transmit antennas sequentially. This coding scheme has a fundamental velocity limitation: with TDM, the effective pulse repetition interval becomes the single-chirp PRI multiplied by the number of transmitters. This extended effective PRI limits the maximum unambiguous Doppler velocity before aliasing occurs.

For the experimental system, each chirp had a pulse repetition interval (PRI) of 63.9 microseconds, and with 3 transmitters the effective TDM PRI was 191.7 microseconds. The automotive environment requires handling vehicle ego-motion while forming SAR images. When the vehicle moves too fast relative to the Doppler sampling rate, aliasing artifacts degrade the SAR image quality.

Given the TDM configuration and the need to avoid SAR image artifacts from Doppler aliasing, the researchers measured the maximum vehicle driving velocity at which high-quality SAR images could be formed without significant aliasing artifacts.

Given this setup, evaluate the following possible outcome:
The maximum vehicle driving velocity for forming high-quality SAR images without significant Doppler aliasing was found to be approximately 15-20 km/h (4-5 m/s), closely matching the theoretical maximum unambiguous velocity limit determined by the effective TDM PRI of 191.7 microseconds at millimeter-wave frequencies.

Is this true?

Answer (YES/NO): NO